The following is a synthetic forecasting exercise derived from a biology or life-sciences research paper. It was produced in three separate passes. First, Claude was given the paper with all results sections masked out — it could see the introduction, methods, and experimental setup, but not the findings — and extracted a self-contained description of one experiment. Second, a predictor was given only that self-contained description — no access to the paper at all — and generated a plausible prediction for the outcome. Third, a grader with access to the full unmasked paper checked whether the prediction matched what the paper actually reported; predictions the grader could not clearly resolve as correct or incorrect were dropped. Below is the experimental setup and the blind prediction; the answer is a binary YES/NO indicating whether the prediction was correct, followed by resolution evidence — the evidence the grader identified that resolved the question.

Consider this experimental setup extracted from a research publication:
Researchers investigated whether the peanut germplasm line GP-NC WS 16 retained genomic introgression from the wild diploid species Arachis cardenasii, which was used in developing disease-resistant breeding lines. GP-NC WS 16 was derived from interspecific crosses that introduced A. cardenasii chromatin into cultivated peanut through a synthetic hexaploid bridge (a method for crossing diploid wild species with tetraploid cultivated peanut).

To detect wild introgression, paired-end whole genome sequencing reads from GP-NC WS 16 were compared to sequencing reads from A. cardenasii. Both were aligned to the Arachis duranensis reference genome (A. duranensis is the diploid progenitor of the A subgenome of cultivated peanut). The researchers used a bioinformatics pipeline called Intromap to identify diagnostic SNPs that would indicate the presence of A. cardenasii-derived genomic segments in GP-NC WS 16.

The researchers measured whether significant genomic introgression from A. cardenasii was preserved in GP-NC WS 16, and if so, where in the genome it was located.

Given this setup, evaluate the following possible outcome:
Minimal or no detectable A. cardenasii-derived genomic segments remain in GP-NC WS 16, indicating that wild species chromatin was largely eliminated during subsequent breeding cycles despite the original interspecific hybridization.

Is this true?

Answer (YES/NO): YES